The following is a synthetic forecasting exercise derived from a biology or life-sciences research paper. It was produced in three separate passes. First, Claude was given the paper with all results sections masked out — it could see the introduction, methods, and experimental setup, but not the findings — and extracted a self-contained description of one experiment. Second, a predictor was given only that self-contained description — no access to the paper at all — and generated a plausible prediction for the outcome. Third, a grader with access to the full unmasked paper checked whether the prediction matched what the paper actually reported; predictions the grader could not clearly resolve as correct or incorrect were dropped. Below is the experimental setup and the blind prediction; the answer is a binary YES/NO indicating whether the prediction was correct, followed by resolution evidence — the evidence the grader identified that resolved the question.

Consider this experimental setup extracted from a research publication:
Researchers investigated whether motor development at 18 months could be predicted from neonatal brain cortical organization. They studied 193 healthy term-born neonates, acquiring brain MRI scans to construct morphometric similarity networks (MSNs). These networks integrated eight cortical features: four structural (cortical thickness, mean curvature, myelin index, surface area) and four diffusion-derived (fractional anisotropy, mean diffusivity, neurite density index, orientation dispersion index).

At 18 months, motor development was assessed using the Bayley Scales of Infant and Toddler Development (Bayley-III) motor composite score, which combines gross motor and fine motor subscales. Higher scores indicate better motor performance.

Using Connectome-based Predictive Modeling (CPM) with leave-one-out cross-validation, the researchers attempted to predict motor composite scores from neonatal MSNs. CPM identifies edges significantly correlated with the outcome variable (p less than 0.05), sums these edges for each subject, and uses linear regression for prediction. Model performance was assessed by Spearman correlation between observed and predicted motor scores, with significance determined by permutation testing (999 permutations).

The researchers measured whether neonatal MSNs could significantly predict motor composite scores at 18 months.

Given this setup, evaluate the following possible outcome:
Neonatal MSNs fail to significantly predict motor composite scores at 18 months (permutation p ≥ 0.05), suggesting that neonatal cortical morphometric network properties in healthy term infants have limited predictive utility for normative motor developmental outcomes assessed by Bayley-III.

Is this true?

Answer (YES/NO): YES